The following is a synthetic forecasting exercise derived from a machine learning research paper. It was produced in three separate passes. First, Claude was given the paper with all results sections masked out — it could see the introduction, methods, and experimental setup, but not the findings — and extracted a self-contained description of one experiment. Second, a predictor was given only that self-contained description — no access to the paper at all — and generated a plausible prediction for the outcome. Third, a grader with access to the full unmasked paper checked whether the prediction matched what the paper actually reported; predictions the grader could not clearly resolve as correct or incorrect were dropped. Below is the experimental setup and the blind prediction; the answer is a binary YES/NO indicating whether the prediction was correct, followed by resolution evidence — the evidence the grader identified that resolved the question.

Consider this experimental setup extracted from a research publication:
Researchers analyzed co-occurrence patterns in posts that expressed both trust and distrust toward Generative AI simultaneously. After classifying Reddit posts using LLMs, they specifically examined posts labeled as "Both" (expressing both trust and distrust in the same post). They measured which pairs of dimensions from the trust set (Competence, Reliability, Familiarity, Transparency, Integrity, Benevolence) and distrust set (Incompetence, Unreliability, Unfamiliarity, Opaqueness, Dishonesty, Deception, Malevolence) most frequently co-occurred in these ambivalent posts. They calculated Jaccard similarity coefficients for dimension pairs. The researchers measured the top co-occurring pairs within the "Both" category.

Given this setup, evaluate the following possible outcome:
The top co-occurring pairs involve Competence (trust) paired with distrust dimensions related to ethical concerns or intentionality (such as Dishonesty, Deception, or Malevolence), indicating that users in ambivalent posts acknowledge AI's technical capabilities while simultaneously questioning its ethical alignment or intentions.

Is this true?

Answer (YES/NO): NO